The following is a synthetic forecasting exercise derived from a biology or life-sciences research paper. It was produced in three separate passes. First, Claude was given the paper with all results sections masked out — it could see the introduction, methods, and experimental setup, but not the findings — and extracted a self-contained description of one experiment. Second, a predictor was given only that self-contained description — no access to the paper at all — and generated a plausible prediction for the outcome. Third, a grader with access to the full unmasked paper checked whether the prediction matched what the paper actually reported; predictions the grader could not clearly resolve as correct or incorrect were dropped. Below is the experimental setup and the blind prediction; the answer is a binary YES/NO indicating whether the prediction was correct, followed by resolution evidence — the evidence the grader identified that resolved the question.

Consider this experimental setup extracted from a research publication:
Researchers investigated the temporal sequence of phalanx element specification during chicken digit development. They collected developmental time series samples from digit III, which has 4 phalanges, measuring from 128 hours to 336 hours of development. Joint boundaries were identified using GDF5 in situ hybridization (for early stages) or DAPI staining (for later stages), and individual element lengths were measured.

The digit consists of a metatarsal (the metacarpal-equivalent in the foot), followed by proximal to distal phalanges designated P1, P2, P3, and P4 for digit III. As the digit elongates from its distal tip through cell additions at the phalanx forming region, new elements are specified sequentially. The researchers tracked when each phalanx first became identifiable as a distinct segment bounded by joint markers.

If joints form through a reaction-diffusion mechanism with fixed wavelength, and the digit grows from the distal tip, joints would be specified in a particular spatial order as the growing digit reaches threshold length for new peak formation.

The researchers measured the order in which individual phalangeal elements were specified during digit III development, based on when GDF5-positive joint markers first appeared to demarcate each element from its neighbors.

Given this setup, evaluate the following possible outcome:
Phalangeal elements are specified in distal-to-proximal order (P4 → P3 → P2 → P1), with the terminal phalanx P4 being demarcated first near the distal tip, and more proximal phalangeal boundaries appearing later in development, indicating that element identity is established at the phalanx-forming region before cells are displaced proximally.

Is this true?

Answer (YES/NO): NO